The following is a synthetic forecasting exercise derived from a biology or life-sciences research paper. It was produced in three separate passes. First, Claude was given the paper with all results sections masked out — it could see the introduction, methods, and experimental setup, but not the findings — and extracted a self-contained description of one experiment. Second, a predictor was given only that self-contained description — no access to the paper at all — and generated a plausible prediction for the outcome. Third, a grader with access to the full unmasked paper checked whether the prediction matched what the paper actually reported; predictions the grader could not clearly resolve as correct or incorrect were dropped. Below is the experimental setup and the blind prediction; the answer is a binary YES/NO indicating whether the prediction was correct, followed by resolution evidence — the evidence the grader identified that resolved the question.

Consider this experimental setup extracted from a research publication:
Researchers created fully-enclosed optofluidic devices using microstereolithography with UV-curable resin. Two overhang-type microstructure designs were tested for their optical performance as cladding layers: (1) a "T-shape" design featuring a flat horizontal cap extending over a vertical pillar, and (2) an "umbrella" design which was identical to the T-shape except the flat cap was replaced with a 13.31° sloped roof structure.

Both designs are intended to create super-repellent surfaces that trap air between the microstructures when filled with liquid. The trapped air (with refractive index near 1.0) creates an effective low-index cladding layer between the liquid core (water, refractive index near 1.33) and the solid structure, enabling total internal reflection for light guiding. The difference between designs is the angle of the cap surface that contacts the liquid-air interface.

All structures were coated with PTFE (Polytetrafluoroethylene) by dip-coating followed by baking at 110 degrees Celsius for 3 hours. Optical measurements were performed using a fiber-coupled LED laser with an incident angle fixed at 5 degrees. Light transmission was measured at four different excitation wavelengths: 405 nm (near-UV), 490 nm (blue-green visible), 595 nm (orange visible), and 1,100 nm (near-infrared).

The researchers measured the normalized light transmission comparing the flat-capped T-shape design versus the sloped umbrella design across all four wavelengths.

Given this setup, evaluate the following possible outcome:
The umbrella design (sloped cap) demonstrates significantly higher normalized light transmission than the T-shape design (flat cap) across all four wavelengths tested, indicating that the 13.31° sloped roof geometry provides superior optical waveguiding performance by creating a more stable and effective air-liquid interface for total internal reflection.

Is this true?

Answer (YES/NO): NO